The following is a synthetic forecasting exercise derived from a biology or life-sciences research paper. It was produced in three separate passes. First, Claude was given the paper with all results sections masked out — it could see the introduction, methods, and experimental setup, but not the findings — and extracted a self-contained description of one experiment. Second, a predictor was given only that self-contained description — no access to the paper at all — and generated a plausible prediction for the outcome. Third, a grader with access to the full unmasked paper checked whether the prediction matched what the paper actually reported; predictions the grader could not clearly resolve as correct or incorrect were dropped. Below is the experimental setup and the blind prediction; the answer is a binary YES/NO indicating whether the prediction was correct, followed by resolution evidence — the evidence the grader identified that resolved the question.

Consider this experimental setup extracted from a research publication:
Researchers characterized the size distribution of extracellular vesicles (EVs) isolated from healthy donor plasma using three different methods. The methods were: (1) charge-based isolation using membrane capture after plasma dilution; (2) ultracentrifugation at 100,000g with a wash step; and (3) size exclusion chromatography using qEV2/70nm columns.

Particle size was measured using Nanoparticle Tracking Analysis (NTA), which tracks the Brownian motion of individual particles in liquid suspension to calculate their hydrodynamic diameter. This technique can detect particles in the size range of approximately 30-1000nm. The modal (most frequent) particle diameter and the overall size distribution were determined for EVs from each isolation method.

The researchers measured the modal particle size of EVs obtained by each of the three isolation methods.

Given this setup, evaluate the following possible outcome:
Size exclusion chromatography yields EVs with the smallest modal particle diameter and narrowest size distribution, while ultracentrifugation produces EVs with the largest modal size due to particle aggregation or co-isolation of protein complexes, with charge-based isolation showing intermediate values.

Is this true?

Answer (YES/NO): NO